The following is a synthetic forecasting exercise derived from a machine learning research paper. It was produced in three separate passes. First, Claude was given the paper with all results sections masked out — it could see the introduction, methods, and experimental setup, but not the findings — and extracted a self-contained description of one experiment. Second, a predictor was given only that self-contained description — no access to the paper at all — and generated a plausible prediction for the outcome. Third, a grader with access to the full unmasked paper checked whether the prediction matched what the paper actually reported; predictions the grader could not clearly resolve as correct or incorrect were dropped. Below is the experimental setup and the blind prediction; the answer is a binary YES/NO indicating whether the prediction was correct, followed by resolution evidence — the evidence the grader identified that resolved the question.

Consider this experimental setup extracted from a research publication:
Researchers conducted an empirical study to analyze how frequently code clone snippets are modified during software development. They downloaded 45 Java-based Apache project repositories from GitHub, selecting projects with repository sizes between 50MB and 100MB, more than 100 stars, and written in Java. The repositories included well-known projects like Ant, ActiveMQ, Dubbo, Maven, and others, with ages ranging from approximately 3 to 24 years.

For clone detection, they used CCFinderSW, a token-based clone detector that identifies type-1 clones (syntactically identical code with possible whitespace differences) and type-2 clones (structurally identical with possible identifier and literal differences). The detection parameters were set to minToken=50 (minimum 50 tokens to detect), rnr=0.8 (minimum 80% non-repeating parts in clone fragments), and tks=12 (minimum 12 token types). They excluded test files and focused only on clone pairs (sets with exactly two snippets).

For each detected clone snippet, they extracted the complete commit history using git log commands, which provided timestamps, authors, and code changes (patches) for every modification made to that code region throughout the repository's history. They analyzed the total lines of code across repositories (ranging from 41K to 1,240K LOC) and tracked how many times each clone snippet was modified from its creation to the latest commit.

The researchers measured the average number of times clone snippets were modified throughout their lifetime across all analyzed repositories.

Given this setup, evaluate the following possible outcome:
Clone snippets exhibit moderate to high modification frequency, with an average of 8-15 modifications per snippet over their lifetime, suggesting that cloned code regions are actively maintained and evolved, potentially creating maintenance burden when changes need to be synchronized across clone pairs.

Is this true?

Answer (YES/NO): NO